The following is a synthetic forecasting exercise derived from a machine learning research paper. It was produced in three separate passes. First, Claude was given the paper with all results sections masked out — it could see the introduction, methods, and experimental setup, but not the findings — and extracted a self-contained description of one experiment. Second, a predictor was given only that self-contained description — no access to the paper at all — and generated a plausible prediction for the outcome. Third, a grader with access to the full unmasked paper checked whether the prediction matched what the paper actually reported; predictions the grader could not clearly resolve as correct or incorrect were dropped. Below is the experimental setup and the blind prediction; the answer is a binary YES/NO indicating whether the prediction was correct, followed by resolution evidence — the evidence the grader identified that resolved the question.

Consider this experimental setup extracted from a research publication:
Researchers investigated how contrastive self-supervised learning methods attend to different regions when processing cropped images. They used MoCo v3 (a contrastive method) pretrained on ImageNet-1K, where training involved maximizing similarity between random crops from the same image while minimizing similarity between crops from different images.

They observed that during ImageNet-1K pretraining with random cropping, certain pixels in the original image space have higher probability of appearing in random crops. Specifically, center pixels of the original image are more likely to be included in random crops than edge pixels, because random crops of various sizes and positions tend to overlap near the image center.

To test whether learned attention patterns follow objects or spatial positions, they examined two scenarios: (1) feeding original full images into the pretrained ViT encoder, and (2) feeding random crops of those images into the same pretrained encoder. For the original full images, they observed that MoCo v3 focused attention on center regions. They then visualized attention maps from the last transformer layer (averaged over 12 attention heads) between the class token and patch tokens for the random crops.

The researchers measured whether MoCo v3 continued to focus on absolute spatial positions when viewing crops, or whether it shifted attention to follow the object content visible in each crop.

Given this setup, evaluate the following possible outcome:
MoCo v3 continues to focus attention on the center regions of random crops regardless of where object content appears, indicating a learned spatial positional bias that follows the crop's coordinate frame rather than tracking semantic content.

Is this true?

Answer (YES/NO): NO